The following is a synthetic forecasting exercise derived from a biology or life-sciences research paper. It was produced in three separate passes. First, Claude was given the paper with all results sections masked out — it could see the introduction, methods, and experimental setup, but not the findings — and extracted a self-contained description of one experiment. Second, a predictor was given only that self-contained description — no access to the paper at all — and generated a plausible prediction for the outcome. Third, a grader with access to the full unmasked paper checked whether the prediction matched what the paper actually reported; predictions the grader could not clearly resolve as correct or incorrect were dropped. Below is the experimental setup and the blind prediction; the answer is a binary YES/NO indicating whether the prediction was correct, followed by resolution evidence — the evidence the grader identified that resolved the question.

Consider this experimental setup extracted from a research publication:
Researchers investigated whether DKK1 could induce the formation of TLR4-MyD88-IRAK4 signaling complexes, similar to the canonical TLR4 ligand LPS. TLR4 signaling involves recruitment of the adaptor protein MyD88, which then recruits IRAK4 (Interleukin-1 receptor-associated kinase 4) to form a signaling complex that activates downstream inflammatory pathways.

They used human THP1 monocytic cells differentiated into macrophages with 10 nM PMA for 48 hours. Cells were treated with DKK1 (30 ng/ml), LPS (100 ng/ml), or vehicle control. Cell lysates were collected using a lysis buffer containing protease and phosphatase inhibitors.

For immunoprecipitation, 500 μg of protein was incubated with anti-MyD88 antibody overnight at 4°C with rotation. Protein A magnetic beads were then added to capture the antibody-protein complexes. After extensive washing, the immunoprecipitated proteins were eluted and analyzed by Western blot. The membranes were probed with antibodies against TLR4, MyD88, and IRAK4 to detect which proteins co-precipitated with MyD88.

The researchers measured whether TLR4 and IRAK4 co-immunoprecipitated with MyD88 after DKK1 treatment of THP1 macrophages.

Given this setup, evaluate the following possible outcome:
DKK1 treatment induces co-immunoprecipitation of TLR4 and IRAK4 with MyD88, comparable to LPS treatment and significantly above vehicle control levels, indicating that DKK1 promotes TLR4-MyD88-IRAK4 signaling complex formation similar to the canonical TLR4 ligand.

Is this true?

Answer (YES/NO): NO